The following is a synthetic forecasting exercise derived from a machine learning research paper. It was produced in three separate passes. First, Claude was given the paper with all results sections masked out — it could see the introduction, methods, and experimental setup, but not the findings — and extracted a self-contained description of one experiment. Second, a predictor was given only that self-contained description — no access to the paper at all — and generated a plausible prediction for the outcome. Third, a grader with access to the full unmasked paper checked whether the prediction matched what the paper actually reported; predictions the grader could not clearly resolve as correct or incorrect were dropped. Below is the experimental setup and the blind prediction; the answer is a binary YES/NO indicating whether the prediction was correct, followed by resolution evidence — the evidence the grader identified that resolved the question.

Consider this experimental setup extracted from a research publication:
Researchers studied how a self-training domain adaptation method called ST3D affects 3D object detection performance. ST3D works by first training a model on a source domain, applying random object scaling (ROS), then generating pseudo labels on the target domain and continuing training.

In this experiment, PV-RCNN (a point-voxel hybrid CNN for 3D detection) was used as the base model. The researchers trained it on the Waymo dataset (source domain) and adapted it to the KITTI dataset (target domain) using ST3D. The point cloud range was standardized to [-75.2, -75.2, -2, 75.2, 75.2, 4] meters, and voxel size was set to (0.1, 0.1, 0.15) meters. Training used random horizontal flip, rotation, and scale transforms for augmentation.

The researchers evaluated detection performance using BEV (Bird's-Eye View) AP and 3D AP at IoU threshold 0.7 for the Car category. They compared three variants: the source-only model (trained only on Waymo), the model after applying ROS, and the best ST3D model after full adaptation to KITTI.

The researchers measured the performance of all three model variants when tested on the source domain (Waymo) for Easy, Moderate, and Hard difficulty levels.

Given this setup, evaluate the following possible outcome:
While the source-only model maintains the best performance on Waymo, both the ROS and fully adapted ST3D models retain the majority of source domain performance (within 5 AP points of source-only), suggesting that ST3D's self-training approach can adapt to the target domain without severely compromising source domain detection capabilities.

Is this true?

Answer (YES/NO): NO